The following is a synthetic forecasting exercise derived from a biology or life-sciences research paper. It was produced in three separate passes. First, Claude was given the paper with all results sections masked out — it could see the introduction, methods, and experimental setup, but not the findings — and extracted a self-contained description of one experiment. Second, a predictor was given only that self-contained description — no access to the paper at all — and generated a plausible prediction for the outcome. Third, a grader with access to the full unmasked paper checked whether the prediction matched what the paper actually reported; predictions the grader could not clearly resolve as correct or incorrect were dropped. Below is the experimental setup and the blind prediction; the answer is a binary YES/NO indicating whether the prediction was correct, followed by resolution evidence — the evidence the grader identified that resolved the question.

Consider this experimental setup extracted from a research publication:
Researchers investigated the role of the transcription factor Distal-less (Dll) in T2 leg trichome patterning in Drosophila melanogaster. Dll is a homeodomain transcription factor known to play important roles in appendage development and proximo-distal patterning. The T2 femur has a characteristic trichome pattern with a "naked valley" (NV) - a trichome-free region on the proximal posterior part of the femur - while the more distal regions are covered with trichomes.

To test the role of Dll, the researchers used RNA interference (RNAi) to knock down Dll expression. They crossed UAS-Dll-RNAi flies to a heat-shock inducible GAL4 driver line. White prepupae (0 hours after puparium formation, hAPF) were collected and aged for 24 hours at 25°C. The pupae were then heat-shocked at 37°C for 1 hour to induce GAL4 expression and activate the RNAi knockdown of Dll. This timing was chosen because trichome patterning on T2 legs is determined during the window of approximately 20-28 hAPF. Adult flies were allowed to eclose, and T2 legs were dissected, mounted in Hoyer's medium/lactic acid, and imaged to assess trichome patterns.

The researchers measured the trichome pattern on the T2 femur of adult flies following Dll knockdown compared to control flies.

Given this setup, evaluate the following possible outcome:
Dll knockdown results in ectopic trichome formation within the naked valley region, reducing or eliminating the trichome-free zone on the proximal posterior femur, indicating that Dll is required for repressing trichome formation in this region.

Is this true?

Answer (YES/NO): NO